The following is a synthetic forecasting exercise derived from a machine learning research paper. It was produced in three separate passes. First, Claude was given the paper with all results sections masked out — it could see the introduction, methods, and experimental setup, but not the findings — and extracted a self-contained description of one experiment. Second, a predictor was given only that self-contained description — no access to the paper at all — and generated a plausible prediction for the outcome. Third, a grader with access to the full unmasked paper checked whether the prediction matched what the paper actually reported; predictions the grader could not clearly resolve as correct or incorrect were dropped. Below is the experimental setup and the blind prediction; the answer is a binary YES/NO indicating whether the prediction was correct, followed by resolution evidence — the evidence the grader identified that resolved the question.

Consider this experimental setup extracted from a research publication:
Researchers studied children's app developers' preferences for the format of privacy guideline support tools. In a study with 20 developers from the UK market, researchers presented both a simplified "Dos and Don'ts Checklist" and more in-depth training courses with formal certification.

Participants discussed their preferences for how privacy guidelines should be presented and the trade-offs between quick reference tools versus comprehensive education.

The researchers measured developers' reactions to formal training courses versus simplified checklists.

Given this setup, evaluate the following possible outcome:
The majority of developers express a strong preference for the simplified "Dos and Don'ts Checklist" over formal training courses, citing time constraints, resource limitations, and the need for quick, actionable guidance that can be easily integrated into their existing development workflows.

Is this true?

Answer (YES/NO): YES